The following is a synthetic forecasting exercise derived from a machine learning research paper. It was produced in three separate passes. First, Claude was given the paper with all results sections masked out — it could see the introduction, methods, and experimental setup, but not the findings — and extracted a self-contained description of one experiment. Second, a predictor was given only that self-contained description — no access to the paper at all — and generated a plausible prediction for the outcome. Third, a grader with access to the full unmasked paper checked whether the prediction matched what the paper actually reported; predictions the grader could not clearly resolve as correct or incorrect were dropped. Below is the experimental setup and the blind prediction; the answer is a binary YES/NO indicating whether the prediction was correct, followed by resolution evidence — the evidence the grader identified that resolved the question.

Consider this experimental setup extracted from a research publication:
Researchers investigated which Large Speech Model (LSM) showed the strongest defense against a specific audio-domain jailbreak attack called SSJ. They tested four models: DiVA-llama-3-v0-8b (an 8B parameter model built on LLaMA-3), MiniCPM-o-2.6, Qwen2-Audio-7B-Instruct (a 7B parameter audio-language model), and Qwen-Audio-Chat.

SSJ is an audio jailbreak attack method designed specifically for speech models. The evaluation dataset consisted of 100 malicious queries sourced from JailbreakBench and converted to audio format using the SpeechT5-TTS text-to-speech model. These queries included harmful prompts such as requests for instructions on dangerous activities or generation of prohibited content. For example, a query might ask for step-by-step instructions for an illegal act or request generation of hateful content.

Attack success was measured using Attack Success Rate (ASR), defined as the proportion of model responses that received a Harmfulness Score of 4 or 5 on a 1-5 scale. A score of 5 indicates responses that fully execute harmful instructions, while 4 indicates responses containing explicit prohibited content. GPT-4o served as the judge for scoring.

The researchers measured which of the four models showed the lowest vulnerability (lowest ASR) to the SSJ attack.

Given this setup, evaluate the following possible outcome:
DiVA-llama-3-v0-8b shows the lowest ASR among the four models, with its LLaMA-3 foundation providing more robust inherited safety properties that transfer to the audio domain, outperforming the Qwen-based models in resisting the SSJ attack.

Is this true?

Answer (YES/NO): NO